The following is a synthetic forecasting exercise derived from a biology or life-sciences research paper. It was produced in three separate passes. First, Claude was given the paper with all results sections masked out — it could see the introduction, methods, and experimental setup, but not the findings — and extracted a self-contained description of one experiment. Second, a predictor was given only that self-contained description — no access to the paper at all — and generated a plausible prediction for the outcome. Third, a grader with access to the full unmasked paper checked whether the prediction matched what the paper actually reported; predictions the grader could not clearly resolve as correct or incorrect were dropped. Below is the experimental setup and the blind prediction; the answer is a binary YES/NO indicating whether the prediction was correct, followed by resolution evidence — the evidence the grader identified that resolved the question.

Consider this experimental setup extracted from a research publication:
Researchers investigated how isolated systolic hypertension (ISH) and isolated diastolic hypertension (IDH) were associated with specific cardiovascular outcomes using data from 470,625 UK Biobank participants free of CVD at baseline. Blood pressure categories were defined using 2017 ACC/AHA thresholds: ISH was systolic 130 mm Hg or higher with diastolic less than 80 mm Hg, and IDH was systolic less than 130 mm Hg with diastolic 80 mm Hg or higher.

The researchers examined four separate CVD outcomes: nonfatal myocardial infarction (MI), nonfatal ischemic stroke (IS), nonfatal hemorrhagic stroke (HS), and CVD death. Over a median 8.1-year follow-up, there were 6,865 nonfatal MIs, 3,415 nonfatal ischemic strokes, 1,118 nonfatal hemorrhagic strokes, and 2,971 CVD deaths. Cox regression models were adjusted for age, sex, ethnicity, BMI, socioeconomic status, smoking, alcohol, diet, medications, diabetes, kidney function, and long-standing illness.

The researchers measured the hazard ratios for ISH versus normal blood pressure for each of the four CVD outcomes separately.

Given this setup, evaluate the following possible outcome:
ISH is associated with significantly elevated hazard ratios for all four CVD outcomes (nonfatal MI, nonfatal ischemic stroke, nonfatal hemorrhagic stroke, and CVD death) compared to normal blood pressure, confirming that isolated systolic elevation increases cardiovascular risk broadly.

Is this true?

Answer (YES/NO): NO